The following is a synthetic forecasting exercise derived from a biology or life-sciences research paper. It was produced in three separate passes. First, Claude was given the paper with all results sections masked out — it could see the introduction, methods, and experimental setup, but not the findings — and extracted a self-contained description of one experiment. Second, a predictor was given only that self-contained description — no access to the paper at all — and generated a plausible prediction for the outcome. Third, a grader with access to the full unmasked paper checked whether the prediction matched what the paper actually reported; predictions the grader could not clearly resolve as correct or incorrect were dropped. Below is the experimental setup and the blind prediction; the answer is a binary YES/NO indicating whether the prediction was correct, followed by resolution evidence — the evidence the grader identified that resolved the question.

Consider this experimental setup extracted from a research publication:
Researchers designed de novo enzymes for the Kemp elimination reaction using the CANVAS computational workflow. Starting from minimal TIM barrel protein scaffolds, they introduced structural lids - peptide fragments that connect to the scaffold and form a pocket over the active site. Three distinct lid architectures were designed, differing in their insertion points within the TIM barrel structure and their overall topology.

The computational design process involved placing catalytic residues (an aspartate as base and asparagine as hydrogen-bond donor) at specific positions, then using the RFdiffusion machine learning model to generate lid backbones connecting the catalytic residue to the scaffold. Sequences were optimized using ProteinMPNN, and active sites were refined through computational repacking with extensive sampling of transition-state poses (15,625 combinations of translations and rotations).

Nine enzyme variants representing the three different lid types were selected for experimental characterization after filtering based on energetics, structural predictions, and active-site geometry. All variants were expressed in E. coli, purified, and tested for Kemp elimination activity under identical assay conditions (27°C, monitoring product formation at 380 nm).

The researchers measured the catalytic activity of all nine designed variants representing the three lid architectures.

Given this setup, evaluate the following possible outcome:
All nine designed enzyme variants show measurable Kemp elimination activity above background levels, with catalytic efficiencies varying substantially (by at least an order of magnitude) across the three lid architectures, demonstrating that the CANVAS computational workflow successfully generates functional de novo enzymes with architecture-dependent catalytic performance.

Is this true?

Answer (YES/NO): NO